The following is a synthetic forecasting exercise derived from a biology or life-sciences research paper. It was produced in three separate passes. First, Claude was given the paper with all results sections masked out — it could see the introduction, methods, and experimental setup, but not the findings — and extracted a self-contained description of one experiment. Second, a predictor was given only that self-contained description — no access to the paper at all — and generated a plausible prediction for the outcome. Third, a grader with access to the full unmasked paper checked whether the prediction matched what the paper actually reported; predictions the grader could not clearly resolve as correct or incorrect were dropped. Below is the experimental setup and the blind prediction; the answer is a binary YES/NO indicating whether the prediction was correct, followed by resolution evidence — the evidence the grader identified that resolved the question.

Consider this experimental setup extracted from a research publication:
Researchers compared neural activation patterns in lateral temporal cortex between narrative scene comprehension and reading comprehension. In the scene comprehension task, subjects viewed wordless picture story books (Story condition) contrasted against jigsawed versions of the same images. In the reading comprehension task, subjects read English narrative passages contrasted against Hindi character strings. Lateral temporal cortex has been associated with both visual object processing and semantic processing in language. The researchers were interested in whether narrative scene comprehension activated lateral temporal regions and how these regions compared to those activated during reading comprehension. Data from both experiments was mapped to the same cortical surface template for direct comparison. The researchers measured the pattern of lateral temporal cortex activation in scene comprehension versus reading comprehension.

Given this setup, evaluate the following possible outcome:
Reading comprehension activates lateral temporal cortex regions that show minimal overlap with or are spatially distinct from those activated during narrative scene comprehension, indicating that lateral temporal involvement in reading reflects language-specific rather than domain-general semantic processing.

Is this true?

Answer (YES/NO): YES